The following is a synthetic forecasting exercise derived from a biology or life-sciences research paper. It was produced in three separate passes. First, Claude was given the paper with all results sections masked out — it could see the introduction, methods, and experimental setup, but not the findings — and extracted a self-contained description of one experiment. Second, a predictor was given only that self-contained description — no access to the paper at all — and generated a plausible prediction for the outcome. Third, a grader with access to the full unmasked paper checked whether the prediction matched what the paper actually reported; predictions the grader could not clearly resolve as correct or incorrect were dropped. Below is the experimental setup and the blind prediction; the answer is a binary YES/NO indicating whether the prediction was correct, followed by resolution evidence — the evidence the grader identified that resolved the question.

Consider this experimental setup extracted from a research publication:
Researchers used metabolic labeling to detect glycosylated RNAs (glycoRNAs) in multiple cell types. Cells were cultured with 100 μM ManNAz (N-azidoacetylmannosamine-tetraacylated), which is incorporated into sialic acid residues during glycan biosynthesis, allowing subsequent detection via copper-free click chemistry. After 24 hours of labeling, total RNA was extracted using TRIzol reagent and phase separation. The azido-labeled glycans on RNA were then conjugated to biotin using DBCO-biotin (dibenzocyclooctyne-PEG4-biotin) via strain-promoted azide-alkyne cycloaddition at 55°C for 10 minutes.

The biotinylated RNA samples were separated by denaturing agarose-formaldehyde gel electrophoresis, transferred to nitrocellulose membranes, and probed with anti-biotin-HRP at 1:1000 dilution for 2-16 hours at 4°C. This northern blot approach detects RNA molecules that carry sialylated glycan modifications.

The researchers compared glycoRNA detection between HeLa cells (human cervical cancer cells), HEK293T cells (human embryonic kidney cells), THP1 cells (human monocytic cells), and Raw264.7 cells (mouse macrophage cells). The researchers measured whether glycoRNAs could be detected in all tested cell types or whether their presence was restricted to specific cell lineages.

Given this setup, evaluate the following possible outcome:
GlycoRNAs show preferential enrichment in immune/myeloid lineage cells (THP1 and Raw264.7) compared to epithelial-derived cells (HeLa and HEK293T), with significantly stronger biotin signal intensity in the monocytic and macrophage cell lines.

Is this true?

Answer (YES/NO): NO